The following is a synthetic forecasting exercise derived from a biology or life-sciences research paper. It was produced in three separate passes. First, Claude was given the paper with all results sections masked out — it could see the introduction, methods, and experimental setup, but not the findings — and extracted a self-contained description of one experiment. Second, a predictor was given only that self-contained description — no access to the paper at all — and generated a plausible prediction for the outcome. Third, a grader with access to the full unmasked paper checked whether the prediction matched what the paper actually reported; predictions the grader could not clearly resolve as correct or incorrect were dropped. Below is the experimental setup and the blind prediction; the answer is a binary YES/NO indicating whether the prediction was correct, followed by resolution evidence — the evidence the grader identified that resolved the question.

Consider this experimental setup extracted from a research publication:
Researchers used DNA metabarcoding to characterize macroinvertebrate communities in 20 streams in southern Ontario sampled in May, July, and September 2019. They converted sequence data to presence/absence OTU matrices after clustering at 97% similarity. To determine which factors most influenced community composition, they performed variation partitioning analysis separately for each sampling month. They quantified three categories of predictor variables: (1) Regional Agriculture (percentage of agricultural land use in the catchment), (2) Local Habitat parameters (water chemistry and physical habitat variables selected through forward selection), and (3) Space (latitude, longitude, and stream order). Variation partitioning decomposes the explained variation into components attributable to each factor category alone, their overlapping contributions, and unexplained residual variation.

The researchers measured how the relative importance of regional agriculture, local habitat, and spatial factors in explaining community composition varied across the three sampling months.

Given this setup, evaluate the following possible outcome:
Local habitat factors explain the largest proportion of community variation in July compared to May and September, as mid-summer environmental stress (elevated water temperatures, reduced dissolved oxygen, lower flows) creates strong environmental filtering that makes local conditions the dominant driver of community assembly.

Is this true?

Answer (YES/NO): NO